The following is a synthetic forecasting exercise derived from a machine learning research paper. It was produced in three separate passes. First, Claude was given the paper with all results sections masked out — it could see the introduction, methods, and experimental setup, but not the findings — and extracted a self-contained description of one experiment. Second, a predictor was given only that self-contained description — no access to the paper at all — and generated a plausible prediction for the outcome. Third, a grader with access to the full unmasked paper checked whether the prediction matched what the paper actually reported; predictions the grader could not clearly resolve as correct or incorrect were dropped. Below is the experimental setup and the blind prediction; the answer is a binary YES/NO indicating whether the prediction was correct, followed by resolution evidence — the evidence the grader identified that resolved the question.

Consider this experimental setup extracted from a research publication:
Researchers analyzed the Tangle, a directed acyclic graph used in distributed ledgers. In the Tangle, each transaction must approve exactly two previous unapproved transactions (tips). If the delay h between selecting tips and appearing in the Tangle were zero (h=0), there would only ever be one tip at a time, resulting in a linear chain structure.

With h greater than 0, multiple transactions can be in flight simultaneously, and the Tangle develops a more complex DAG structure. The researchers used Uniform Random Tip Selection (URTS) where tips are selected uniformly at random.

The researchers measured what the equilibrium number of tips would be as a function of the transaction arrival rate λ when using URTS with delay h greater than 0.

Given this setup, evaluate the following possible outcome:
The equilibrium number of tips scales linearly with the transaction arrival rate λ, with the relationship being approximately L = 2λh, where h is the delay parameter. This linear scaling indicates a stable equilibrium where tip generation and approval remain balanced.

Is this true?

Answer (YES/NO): YES